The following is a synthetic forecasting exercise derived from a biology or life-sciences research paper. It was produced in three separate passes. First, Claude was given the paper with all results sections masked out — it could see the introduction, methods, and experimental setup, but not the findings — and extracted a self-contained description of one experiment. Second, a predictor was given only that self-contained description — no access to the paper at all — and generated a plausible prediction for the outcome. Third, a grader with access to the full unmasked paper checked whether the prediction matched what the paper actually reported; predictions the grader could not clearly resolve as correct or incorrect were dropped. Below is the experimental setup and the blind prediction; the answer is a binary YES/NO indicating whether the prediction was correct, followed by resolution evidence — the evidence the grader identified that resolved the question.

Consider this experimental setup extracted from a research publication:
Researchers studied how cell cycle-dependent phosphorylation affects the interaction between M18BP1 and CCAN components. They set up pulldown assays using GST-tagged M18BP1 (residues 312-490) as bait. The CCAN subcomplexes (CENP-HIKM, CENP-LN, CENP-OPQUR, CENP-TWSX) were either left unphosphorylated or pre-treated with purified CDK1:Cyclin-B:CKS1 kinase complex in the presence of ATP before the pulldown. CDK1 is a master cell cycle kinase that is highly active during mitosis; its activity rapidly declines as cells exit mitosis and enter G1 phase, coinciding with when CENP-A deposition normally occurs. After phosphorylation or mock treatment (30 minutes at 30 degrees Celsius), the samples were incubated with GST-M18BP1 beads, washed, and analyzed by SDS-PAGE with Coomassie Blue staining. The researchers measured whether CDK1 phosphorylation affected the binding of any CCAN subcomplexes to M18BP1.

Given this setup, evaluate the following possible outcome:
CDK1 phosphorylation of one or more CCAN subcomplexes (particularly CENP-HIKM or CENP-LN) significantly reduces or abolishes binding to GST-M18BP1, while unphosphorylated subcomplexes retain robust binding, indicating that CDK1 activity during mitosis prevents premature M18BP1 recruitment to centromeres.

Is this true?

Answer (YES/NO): NO